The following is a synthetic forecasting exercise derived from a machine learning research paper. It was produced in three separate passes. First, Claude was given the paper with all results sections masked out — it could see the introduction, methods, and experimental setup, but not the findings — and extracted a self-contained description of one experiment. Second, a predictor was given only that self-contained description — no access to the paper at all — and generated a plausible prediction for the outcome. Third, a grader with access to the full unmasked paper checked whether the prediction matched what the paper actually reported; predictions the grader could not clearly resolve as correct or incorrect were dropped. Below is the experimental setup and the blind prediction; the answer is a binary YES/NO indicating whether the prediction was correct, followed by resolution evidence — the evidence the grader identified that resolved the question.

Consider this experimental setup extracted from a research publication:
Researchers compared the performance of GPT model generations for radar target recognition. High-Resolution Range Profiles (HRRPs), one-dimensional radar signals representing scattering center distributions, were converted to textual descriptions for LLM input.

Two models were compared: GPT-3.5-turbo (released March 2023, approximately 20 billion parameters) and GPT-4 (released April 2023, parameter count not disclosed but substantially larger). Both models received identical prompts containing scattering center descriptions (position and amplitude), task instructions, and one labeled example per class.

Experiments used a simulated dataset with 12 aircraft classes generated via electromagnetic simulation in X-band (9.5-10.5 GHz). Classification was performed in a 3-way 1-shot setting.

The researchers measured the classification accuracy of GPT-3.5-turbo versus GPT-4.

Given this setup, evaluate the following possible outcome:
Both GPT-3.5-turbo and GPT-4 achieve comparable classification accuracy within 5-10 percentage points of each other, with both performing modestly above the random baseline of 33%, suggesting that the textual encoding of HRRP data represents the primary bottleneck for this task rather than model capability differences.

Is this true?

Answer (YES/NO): NO